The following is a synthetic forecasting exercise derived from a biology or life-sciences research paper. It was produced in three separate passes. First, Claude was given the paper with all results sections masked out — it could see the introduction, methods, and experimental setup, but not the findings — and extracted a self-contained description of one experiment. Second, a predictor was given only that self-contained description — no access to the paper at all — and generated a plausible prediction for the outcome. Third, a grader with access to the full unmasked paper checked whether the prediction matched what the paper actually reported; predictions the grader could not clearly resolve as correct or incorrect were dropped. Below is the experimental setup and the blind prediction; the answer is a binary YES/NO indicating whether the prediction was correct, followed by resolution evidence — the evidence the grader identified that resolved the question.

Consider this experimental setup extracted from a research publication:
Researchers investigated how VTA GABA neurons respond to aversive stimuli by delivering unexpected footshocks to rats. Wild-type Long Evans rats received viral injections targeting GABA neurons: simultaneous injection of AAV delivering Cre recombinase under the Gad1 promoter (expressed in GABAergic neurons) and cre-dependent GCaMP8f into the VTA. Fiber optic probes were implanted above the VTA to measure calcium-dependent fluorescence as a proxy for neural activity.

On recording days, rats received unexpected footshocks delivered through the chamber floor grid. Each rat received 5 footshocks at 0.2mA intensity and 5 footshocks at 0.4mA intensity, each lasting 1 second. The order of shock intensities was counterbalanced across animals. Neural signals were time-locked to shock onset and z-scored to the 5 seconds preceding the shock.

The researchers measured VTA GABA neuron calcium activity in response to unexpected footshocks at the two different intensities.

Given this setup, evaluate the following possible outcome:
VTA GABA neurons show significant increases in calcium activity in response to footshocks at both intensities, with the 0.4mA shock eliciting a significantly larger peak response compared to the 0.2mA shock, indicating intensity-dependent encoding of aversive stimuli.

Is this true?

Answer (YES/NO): NO